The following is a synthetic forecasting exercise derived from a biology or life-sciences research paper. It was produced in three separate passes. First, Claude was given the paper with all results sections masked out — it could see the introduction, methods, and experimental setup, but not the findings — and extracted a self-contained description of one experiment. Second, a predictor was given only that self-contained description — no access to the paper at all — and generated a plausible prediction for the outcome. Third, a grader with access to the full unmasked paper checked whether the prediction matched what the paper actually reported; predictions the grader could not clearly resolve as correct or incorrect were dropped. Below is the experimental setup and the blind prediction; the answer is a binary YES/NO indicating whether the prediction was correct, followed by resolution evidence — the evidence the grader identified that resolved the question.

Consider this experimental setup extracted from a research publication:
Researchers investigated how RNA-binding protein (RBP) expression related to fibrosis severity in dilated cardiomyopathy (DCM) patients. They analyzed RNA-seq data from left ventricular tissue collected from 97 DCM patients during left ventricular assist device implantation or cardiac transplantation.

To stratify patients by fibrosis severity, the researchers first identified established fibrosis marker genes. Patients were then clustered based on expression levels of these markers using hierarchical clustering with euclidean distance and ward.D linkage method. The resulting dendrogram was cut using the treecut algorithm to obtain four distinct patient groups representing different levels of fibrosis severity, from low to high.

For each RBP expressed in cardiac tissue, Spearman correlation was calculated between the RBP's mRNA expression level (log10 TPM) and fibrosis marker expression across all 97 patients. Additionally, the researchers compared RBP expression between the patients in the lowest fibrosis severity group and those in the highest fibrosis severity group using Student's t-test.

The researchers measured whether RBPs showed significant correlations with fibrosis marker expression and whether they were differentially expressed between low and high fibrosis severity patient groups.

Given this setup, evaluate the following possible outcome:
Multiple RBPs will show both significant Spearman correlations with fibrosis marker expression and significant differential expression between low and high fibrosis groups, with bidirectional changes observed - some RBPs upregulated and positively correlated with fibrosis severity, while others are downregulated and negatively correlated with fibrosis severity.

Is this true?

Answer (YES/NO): NO